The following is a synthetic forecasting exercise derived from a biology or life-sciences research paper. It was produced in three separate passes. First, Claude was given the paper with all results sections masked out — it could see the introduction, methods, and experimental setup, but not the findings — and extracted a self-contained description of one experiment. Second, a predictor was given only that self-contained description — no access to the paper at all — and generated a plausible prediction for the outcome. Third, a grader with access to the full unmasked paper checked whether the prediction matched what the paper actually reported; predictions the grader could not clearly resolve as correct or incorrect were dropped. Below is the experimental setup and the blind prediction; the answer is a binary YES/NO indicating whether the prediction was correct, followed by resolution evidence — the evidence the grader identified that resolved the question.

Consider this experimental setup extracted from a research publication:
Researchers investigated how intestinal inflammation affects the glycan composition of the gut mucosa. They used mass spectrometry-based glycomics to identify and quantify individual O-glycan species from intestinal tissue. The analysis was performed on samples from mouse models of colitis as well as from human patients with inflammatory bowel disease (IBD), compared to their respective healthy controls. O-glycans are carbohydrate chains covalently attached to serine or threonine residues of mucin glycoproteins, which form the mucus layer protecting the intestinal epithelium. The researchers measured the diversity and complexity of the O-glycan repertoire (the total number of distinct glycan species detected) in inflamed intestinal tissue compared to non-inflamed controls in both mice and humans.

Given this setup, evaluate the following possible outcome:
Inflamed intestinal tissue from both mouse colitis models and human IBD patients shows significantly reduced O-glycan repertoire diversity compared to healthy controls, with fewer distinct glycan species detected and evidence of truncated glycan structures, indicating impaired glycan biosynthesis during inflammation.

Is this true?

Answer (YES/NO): NO